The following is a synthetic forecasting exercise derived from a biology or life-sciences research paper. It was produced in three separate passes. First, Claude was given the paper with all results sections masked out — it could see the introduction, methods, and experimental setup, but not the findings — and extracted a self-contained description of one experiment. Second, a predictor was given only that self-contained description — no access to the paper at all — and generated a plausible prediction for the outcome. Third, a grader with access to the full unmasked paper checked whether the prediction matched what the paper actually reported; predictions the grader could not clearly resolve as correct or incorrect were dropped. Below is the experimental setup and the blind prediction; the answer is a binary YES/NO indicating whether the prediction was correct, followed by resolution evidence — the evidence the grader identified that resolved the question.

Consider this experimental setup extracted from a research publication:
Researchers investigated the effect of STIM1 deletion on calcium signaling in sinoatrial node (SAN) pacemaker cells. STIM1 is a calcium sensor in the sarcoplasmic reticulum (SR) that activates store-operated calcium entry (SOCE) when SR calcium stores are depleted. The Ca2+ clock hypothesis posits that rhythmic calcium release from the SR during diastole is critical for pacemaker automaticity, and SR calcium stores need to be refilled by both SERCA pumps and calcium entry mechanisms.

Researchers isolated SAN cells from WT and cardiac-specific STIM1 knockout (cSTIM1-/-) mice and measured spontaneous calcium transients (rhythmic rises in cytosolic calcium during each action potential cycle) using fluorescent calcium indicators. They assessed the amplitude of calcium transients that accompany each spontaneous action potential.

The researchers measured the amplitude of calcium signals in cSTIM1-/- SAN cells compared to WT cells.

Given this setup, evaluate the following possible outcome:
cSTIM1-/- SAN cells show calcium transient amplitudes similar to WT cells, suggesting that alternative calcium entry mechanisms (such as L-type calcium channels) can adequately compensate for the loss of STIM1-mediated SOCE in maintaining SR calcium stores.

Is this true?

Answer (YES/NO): NO